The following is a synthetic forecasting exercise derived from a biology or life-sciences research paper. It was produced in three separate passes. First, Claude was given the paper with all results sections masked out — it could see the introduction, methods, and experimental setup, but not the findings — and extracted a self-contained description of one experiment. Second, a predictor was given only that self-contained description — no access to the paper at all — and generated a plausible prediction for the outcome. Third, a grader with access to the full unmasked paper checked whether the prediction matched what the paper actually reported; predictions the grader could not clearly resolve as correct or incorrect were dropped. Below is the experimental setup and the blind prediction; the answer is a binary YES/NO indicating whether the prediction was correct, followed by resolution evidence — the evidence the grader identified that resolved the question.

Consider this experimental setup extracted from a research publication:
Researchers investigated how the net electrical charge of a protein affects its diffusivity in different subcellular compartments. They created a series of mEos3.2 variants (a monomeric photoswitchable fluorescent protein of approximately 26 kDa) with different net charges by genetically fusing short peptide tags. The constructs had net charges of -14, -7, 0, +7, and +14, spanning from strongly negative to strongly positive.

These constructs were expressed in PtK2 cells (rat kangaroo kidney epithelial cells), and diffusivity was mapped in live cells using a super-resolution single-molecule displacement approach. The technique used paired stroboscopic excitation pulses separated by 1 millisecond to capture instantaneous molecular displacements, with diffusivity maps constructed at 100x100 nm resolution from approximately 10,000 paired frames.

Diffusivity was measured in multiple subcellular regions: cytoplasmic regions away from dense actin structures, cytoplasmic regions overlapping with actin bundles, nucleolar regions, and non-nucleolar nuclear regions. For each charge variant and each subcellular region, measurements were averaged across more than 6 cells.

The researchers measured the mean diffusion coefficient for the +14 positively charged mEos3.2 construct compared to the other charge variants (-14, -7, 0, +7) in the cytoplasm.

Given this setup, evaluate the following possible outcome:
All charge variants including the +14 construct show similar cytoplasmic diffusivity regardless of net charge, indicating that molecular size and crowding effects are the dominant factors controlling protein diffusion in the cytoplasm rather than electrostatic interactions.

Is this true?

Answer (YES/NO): NO